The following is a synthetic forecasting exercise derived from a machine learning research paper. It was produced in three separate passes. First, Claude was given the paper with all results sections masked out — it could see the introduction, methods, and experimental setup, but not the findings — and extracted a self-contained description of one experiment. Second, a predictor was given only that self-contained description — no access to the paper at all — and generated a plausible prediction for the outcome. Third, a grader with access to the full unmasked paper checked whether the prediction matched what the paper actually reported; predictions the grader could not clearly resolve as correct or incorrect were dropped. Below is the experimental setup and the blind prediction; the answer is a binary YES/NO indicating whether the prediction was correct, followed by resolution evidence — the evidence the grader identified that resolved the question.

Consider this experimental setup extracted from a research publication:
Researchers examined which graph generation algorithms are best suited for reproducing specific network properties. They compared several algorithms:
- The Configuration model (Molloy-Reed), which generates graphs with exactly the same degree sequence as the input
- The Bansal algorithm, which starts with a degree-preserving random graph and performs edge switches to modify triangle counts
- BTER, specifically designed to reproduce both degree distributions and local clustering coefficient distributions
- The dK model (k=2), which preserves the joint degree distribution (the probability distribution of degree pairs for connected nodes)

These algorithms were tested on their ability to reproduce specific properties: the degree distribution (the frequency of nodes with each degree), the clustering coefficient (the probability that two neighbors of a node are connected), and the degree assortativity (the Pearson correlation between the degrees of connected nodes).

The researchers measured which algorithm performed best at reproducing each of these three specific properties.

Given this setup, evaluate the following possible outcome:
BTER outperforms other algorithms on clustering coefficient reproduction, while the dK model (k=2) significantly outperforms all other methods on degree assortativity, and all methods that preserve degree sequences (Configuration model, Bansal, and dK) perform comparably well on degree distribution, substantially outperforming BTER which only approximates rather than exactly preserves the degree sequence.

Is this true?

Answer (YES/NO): NO